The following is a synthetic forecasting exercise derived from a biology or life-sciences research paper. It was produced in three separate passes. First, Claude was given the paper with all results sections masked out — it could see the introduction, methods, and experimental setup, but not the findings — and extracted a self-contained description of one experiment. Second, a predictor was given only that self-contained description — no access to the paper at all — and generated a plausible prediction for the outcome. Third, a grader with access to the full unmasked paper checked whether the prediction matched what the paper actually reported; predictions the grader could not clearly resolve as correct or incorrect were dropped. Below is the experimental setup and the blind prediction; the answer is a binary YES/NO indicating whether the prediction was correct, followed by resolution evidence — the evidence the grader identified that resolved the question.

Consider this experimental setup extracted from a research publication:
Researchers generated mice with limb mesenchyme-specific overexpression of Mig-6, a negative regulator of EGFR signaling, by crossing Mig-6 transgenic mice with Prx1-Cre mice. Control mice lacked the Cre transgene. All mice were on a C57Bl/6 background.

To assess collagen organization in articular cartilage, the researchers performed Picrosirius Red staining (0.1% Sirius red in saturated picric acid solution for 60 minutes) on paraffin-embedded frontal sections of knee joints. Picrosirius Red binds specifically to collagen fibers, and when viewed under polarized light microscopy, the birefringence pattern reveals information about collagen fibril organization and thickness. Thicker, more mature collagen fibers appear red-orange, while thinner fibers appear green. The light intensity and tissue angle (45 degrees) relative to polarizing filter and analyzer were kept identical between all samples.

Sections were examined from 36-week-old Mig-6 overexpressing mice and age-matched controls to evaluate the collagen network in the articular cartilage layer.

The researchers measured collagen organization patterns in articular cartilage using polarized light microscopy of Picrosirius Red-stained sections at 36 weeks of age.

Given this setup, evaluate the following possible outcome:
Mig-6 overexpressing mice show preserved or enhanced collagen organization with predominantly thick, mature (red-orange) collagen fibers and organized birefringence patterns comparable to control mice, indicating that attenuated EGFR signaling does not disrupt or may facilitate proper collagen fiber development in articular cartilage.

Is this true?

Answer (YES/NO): NO